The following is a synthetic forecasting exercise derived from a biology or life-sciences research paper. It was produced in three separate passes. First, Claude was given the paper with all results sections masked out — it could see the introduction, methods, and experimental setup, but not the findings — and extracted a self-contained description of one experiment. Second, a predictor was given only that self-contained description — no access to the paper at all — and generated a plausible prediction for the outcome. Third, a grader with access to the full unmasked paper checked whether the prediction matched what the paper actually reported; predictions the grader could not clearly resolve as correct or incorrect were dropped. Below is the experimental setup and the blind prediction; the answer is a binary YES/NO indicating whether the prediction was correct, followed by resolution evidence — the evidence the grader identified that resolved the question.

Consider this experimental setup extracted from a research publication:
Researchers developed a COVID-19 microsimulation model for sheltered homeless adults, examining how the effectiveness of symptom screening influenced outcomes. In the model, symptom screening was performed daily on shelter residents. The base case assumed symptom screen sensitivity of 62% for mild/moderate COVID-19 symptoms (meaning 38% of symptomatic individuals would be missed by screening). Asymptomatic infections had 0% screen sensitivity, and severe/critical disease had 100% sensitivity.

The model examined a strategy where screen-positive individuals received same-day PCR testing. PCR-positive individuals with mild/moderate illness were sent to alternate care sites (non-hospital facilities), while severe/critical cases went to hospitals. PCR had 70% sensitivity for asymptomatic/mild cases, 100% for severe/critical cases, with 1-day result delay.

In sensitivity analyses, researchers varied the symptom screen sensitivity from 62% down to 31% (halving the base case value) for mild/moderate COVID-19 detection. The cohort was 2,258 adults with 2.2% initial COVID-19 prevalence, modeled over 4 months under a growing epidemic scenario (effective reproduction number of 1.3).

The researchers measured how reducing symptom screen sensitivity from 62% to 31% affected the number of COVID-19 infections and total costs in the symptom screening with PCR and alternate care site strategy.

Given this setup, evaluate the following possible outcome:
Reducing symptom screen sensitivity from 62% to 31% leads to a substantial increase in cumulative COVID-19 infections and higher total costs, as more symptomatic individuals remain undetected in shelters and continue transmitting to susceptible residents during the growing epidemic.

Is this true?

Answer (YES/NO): NO